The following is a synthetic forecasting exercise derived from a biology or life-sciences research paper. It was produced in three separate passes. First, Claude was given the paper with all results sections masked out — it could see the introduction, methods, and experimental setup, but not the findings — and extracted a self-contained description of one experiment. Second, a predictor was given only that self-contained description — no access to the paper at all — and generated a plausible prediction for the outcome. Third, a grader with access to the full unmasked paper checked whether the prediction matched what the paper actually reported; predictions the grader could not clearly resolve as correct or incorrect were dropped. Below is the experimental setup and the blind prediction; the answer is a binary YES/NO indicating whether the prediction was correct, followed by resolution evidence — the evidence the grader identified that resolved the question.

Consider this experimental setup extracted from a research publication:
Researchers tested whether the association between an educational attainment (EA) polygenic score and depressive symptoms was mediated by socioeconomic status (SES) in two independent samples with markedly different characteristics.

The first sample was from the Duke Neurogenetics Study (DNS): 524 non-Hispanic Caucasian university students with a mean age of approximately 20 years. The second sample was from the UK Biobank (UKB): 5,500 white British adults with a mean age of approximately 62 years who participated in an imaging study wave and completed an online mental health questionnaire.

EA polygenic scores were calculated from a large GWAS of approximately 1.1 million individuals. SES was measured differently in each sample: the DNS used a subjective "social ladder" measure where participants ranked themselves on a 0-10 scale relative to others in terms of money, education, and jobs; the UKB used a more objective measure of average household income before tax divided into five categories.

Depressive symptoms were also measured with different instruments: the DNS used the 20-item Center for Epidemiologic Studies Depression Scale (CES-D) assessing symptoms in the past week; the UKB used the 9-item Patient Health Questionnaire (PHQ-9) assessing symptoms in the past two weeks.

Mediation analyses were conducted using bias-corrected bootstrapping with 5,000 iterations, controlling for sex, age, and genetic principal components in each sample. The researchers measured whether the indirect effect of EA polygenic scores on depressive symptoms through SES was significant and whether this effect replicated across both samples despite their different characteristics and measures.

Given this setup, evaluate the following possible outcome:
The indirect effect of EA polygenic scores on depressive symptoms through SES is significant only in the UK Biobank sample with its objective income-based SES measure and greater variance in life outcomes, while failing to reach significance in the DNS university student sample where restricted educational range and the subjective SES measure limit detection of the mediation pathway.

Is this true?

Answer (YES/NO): NO